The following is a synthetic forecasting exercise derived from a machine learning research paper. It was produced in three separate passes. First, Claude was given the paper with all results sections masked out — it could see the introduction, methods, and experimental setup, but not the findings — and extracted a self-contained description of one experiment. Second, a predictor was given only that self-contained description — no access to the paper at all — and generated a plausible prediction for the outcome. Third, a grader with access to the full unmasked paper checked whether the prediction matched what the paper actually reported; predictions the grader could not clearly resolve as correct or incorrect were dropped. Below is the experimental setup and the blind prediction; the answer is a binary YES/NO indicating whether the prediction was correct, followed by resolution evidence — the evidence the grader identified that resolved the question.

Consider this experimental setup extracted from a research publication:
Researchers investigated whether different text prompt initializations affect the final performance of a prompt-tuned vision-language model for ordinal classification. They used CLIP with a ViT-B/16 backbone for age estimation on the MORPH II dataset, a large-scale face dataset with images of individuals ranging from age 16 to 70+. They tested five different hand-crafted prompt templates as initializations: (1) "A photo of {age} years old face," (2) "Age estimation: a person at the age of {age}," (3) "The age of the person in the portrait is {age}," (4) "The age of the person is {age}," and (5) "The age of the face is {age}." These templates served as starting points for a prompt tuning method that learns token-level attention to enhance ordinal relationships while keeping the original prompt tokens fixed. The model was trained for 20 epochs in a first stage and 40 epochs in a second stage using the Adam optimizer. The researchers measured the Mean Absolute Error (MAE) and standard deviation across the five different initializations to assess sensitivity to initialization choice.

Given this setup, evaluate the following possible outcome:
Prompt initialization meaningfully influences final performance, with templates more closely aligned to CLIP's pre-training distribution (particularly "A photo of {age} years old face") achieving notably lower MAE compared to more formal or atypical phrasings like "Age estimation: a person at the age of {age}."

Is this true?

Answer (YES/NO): NO